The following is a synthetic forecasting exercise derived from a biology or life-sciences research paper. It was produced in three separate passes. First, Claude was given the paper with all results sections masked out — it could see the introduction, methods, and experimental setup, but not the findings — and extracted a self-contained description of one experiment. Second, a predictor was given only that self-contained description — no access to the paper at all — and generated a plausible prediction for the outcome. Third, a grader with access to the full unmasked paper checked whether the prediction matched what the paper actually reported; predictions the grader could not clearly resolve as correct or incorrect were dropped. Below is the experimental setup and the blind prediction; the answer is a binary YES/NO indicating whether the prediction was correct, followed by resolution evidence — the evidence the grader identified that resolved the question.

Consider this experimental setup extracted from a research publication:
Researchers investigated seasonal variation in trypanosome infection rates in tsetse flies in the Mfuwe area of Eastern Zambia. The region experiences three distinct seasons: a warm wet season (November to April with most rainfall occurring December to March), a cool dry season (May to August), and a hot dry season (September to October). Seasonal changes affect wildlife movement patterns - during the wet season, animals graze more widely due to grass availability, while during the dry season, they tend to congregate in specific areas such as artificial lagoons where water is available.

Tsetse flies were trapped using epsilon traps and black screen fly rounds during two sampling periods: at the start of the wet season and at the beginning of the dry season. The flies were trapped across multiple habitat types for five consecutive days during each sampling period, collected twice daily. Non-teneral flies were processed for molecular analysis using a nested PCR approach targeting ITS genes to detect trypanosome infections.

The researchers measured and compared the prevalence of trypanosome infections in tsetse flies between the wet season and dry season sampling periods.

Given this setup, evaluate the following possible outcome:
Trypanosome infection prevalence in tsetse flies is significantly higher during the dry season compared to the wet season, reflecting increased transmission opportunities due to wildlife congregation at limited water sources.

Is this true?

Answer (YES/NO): NO